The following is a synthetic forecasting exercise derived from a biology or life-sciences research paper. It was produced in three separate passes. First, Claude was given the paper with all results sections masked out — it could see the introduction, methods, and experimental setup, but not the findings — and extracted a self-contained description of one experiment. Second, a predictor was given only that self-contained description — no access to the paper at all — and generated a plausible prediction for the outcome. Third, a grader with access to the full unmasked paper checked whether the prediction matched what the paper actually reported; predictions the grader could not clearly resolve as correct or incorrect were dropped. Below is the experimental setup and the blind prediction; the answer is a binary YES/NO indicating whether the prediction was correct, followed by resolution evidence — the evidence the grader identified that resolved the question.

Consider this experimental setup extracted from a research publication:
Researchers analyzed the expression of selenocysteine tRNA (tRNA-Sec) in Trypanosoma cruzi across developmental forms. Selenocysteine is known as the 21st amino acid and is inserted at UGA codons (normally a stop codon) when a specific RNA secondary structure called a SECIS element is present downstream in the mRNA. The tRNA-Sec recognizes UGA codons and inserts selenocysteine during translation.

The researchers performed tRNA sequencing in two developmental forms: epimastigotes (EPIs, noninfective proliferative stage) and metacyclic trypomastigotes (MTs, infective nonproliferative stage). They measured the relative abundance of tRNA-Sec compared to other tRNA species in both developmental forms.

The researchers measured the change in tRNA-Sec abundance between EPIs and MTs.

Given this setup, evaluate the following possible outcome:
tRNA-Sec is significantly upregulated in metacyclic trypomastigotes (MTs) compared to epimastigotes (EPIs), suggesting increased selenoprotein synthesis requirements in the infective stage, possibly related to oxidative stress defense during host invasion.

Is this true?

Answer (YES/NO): NO